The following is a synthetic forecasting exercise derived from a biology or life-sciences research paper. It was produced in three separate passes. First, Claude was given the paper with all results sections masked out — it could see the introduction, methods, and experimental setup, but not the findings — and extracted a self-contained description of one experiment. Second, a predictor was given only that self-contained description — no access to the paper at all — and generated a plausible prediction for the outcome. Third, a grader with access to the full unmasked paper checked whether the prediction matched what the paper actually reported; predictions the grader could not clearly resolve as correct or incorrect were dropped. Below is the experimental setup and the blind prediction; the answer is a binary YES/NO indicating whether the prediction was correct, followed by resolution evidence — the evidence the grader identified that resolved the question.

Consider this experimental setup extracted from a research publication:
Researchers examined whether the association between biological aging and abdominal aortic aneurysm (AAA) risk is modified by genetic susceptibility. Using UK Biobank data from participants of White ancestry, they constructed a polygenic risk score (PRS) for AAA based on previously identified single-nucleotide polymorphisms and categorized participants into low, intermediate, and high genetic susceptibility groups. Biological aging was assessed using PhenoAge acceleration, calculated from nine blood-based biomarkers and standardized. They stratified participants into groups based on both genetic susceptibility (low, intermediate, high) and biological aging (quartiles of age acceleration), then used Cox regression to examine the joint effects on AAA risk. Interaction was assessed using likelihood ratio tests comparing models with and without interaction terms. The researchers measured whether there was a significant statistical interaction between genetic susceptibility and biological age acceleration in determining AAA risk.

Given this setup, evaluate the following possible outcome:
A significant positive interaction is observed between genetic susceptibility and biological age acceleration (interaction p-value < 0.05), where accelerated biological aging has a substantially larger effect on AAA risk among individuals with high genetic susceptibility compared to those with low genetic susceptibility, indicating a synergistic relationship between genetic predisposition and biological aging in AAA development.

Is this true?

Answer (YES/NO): NO